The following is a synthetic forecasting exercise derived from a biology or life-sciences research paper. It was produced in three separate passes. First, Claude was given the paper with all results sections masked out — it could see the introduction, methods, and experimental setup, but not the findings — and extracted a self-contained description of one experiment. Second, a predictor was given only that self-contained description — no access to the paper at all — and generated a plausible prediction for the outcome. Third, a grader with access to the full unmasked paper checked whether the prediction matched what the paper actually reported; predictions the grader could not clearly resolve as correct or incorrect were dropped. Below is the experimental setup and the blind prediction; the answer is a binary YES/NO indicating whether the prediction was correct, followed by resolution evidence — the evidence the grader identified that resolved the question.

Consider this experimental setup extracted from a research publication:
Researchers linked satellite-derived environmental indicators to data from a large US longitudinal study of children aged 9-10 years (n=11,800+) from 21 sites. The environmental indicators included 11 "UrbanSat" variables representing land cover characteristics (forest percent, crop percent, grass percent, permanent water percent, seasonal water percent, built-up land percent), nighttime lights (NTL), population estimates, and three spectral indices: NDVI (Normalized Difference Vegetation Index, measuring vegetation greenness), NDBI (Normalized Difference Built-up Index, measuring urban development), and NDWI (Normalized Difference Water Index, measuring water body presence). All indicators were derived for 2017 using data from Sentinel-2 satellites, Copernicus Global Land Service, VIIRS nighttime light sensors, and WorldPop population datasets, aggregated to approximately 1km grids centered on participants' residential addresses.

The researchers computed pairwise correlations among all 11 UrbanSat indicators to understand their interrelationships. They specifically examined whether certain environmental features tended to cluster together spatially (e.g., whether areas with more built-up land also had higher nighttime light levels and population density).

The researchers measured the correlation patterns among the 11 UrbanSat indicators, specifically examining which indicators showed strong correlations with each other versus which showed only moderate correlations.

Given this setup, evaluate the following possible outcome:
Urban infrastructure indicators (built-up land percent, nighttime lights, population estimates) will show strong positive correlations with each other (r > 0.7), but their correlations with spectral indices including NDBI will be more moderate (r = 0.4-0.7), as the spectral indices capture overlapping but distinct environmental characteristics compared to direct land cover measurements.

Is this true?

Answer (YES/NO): NO